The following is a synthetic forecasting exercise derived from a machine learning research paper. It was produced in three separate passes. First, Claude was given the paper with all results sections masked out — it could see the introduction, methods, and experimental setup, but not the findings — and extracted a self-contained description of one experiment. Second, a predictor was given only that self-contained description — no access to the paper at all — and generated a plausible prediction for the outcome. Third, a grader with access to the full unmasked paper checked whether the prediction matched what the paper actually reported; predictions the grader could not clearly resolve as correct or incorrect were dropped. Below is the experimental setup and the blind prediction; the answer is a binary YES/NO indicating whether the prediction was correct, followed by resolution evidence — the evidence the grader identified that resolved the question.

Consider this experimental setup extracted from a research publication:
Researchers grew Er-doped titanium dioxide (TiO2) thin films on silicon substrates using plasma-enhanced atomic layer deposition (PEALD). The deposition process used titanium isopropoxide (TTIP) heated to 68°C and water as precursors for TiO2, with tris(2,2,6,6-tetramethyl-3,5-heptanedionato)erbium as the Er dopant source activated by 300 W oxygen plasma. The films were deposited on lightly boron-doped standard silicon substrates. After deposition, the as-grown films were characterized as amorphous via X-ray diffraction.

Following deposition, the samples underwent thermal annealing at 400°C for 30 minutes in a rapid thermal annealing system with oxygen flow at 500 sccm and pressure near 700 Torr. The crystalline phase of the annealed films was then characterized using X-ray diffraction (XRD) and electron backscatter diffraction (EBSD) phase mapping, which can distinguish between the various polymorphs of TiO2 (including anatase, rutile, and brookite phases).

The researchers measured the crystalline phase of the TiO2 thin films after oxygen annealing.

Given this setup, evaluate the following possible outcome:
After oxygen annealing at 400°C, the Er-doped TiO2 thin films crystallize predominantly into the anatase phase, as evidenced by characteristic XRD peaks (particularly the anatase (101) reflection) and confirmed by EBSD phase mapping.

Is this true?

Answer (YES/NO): YES